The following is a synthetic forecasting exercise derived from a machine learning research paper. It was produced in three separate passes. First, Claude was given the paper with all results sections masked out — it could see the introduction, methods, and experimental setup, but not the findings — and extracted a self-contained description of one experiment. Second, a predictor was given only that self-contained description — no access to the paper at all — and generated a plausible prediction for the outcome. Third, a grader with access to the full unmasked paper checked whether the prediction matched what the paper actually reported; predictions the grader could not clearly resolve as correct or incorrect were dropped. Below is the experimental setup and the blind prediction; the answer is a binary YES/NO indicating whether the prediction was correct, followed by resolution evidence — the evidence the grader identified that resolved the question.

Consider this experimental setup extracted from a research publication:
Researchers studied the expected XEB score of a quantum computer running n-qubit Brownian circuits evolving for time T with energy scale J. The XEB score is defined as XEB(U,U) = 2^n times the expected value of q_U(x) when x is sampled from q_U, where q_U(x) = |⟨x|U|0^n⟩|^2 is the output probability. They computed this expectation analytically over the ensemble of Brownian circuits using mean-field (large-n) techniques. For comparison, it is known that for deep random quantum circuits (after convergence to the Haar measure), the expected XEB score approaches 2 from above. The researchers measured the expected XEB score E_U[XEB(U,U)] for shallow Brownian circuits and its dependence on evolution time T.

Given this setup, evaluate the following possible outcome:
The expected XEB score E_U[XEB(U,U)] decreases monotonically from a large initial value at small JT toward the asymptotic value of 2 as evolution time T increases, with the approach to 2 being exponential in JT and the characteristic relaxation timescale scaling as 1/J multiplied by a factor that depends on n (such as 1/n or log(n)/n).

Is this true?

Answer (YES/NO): NO